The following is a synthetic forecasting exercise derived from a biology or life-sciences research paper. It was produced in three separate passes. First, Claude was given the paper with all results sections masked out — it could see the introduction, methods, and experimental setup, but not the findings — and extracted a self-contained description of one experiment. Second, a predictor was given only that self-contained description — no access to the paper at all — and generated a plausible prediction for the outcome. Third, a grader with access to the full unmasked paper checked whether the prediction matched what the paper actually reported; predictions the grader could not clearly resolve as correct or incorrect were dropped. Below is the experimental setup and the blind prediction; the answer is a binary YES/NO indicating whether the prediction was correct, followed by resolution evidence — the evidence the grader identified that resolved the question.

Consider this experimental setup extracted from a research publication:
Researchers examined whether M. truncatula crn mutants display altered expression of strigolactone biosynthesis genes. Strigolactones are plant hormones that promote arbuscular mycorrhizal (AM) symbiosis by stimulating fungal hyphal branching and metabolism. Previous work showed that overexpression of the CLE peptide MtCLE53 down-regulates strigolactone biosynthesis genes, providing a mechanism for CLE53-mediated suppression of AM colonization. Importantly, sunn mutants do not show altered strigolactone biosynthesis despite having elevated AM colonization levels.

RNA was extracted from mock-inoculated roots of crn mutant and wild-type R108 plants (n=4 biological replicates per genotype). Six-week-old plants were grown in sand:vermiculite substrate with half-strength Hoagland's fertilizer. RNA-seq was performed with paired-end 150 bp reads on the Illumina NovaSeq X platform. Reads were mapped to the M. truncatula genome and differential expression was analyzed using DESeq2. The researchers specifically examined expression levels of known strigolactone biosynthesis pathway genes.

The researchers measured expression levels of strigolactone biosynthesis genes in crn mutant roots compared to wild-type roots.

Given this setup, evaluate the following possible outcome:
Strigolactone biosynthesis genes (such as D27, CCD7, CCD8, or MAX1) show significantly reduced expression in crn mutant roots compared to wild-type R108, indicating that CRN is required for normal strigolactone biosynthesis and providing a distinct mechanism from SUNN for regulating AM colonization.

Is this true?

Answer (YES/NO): NO